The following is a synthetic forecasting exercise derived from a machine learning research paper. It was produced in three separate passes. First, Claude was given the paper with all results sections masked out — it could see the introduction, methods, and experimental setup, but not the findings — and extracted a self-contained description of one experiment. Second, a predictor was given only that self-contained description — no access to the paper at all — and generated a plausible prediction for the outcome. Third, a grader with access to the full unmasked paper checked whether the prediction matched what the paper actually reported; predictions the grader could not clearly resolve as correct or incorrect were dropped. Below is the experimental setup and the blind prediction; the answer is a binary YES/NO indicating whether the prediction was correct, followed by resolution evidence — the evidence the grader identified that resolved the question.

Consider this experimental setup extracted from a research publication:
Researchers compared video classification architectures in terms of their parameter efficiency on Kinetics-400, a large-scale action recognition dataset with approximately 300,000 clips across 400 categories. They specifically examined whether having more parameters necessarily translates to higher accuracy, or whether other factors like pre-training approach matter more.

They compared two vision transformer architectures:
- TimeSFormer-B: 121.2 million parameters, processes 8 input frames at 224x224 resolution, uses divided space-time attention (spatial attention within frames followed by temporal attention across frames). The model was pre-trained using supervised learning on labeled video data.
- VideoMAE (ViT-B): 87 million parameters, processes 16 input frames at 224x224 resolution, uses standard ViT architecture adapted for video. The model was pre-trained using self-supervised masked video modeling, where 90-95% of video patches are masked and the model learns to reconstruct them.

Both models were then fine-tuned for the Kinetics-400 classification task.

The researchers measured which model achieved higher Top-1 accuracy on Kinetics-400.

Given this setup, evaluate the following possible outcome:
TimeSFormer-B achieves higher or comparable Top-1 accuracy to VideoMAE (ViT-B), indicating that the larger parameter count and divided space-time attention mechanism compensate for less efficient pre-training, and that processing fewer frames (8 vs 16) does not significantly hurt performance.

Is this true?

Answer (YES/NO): NO